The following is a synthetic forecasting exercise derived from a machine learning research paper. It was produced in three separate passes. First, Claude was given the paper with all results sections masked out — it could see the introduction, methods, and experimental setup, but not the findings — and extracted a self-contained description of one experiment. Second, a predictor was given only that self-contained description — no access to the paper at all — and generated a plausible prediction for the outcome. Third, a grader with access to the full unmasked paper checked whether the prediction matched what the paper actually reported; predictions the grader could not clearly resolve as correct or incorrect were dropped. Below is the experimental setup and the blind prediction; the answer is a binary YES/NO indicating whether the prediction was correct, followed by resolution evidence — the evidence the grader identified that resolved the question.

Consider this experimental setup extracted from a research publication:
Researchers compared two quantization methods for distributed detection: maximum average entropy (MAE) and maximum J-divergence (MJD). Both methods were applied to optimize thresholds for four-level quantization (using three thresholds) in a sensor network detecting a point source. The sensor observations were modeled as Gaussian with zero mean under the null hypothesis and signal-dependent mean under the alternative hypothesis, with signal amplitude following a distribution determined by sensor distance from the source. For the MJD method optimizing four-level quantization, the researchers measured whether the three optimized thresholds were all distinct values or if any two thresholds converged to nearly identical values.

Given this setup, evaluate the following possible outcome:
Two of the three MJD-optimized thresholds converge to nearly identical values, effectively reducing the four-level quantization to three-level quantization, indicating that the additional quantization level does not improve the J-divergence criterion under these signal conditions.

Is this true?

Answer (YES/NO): YES